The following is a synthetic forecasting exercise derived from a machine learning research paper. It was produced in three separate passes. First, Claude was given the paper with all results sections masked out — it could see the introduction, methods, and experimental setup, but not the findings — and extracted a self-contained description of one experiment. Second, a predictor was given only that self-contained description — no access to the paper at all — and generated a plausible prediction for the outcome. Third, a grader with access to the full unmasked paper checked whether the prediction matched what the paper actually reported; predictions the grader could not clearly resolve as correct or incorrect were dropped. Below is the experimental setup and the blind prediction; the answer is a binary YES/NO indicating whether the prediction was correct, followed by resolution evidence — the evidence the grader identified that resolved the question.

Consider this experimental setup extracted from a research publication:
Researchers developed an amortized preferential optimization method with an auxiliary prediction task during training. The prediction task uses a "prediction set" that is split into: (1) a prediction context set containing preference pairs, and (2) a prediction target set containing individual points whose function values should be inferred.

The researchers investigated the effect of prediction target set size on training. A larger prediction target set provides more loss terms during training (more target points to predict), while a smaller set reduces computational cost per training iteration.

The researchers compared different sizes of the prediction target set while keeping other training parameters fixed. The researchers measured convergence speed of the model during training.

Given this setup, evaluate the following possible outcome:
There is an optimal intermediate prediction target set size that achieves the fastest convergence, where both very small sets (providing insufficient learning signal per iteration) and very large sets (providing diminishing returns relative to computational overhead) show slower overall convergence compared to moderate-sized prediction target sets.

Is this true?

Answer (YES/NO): NO